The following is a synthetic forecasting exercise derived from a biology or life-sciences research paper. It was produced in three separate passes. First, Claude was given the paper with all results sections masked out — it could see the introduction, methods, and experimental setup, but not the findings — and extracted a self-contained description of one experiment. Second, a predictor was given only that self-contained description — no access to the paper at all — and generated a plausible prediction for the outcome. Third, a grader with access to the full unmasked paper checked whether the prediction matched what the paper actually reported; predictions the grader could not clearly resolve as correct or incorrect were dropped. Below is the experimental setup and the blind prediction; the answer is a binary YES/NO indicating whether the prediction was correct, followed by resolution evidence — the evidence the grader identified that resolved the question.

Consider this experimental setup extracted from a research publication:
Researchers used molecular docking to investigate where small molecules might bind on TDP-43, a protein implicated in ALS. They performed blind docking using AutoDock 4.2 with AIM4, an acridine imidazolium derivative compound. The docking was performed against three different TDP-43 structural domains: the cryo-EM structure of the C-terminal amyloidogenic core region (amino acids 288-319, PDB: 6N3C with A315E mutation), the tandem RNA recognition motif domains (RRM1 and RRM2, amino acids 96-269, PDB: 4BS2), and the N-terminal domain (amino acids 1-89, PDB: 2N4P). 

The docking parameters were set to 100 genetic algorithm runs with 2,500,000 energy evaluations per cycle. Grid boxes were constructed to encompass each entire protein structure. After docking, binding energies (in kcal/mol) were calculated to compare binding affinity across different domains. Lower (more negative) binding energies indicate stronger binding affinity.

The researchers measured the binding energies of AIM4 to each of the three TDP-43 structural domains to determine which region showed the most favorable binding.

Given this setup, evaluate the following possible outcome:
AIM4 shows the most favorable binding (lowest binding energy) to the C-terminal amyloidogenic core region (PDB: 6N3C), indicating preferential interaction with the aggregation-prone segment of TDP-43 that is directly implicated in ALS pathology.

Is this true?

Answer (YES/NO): YES